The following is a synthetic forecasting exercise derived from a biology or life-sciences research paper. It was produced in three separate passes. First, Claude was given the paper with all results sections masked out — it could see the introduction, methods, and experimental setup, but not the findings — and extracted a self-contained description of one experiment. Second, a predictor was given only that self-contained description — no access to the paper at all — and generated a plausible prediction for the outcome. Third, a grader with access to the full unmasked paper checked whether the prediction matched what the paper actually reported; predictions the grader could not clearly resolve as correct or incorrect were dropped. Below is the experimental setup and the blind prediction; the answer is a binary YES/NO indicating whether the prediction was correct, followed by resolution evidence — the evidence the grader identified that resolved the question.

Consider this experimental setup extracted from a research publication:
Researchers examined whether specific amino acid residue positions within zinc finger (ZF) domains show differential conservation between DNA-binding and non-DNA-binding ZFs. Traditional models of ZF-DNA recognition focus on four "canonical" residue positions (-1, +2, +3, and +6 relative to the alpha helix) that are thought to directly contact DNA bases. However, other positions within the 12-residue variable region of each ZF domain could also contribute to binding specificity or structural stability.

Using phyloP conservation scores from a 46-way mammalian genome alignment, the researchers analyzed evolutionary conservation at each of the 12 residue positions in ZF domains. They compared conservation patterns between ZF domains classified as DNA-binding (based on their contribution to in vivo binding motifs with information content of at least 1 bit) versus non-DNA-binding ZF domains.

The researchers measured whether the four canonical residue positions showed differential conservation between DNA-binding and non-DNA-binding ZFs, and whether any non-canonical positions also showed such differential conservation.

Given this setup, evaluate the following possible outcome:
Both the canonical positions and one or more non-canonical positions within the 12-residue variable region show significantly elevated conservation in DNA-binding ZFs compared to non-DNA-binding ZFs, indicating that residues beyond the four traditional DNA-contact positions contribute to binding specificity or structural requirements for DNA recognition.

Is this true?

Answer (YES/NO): YES